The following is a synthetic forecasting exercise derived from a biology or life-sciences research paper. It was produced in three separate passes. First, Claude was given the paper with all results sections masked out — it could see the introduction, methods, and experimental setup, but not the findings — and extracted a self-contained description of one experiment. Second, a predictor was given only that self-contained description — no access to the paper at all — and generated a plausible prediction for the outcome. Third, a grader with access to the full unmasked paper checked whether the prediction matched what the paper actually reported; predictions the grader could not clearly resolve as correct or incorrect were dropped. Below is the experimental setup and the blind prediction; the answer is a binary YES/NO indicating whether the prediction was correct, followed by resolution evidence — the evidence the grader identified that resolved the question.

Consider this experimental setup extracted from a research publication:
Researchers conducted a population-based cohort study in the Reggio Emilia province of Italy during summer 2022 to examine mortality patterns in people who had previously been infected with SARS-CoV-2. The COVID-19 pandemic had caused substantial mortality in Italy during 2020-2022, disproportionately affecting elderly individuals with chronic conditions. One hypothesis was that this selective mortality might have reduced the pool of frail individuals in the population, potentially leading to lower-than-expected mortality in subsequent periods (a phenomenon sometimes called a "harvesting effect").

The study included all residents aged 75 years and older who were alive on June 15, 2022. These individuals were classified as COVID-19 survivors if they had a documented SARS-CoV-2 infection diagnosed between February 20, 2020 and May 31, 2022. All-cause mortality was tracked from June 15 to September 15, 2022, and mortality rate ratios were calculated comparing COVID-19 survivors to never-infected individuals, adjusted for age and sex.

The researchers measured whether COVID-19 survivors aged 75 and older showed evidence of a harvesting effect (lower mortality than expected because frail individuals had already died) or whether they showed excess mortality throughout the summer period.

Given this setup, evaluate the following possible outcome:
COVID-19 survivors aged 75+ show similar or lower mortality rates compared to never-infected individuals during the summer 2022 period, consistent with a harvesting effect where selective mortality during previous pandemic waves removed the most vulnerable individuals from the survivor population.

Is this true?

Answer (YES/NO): NO